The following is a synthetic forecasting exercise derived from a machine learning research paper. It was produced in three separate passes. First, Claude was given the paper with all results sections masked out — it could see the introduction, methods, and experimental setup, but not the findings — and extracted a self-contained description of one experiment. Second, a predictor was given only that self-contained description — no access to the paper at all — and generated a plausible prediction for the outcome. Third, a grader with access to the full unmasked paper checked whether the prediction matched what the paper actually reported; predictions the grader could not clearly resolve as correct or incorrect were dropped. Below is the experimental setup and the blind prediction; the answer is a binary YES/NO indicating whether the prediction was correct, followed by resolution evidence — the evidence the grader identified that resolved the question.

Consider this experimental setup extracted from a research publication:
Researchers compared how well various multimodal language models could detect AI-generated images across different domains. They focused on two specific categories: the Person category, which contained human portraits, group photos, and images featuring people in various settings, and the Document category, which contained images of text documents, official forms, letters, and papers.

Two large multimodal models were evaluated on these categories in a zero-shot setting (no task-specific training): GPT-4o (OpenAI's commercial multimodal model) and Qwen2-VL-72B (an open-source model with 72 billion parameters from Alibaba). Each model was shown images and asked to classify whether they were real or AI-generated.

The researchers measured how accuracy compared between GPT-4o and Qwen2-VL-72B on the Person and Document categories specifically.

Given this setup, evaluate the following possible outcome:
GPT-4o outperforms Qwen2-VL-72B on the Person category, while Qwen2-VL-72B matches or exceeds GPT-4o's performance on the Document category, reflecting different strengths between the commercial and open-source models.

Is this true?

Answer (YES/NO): YES